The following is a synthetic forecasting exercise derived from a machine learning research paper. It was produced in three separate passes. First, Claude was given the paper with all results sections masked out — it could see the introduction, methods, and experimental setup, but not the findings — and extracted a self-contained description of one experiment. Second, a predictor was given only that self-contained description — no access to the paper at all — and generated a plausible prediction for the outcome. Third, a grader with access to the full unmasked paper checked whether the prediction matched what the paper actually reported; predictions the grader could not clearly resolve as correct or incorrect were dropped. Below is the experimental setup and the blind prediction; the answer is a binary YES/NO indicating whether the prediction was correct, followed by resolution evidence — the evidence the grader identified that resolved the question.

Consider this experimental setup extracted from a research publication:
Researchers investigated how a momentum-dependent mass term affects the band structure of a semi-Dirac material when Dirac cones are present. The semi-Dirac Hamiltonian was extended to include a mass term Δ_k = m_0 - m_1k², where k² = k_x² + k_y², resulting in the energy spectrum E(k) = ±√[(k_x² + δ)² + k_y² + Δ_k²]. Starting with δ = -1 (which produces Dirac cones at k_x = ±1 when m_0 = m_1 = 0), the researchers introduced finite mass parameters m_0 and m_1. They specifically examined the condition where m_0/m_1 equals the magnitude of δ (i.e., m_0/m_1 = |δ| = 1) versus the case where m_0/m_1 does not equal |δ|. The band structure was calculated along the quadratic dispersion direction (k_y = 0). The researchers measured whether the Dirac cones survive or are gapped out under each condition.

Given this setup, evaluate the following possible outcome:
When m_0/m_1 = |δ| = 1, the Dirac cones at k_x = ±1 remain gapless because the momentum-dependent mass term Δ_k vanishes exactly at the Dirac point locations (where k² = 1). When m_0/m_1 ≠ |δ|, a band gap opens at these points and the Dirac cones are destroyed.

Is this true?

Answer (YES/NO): YES